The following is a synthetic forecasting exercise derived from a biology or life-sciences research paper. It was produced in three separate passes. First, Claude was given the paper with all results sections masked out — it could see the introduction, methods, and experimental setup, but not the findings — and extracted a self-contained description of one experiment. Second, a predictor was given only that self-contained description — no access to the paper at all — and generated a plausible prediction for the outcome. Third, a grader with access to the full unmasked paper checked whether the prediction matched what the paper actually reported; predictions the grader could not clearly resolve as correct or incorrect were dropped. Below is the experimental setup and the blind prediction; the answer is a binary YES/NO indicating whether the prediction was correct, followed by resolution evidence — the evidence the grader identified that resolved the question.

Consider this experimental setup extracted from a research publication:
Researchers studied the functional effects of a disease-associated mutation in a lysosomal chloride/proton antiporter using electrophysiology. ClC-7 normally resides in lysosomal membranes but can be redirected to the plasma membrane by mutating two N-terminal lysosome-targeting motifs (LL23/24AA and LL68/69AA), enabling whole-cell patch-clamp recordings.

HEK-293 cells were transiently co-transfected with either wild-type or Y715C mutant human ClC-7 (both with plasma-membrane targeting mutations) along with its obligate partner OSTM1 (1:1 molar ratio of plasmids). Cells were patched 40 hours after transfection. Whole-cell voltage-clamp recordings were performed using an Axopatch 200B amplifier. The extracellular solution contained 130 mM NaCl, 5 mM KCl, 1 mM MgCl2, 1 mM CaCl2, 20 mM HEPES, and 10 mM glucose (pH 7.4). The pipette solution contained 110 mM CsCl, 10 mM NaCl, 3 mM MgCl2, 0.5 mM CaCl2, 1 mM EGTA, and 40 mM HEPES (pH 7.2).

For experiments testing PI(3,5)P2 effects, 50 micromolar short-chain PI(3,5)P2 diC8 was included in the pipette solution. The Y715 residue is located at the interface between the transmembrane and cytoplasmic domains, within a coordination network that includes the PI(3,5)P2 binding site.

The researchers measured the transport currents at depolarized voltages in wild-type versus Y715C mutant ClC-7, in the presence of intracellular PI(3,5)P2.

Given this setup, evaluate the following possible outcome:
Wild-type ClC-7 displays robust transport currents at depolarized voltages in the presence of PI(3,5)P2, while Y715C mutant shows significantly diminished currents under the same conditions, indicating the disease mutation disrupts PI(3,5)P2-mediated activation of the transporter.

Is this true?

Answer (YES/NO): NO